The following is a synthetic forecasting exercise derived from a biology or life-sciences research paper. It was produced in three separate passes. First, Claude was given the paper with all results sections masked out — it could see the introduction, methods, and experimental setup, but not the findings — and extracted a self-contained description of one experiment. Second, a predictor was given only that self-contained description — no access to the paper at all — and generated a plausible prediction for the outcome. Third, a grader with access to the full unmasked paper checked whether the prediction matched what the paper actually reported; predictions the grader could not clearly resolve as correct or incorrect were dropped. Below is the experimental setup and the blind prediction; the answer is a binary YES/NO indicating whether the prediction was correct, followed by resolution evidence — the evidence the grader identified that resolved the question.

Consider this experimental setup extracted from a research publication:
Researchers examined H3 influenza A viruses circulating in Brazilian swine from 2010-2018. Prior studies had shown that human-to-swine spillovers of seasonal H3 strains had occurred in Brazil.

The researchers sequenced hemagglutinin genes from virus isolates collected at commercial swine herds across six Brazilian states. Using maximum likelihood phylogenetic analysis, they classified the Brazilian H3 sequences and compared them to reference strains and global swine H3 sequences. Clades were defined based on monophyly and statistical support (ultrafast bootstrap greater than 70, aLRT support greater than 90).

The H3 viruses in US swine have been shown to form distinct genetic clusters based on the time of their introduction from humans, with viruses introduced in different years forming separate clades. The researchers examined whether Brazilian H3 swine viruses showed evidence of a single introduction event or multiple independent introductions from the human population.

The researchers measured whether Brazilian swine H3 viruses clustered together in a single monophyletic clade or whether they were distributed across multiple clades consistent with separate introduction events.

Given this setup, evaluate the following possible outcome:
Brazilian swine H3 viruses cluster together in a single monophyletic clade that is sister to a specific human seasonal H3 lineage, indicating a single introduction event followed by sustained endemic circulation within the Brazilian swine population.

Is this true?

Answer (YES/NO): YES